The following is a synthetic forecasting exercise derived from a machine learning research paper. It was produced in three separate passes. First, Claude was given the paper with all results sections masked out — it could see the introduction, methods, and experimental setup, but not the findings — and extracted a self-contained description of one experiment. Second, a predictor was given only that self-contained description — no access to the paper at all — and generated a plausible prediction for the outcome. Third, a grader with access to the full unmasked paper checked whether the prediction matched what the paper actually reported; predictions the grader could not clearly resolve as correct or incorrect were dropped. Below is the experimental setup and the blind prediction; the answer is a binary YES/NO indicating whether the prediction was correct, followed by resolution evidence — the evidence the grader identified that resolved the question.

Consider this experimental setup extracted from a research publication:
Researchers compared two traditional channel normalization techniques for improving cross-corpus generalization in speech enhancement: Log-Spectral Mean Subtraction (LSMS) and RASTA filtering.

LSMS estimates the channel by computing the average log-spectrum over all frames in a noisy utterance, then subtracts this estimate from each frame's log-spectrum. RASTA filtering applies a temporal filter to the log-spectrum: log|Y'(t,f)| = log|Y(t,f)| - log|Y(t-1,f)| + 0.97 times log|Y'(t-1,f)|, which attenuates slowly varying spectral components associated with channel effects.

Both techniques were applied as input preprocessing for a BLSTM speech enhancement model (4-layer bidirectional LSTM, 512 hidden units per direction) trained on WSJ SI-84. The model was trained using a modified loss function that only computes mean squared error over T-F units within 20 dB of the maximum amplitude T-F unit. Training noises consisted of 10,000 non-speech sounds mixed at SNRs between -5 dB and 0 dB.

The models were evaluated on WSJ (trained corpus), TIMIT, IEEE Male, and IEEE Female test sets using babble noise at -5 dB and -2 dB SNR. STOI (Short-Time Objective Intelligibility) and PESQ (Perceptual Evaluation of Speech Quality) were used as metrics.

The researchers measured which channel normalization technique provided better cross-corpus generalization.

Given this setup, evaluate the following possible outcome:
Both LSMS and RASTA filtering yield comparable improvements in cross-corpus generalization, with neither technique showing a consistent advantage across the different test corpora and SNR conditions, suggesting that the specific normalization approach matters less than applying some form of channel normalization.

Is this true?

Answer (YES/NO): NO